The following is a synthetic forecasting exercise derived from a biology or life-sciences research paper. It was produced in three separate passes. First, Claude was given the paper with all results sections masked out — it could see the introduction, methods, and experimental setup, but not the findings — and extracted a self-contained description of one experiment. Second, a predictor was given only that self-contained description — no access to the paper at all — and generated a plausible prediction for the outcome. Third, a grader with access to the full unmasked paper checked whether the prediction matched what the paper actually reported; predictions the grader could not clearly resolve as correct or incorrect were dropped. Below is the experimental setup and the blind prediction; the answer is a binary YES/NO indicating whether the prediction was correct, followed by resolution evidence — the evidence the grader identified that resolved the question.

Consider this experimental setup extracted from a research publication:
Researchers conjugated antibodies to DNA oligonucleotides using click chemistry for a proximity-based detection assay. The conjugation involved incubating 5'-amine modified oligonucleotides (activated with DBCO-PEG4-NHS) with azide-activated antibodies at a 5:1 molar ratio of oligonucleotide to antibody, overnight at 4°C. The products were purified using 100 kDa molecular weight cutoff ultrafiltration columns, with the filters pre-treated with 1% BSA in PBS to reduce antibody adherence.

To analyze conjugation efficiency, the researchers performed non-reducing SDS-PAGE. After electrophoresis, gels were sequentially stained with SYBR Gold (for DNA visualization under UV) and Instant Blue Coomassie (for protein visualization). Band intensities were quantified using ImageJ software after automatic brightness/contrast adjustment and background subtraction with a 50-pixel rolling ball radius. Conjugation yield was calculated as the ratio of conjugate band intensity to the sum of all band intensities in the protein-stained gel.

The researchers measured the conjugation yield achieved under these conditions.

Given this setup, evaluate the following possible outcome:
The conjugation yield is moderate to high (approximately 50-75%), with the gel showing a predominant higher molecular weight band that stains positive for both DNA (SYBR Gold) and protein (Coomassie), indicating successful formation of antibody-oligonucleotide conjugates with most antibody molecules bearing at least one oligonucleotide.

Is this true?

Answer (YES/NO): NO